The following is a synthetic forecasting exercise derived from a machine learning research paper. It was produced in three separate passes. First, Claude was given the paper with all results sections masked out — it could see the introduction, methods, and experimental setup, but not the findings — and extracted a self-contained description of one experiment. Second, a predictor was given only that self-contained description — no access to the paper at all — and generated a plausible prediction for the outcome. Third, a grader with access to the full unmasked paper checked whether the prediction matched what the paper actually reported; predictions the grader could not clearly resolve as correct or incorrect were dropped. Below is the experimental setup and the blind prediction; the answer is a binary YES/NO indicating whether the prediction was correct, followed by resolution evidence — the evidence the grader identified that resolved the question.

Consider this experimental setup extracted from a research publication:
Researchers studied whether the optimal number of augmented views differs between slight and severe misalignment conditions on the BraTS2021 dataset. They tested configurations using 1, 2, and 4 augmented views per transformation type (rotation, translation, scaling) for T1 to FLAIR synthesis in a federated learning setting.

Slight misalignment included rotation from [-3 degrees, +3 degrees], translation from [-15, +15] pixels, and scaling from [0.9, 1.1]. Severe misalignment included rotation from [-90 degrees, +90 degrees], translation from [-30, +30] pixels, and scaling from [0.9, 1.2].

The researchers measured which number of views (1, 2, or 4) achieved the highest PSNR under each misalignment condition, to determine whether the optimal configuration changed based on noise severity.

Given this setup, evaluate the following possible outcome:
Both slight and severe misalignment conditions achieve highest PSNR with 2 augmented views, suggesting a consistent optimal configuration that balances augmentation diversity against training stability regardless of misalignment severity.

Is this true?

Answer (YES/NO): NO